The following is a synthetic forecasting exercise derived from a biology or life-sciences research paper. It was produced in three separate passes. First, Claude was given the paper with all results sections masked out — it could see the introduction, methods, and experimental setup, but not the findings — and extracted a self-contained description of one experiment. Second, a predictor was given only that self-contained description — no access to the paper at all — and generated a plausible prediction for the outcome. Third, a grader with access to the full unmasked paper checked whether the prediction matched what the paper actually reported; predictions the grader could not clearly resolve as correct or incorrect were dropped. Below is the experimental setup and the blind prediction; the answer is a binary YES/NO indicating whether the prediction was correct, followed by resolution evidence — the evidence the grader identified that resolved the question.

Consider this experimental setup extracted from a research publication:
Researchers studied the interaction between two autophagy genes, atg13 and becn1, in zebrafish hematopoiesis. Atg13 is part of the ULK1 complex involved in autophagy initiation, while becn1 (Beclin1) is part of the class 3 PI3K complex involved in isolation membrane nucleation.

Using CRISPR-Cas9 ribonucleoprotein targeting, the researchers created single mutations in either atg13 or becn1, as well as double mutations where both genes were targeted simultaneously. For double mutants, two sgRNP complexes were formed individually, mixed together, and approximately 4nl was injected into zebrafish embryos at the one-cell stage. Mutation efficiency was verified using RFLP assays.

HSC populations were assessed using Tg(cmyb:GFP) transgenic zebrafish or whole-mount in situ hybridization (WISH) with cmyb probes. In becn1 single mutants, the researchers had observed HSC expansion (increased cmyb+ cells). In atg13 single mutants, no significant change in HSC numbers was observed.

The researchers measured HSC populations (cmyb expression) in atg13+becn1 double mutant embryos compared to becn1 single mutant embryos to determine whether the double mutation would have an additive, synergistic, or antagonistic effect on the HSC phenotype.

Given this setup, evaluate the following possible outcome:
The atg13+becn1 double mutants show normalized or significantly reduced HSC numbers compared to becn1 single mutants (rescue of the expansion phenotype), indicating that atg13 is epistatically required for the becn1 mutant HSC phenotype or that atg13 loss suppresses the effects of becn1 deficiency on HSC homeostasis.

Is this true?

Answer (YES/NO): NO